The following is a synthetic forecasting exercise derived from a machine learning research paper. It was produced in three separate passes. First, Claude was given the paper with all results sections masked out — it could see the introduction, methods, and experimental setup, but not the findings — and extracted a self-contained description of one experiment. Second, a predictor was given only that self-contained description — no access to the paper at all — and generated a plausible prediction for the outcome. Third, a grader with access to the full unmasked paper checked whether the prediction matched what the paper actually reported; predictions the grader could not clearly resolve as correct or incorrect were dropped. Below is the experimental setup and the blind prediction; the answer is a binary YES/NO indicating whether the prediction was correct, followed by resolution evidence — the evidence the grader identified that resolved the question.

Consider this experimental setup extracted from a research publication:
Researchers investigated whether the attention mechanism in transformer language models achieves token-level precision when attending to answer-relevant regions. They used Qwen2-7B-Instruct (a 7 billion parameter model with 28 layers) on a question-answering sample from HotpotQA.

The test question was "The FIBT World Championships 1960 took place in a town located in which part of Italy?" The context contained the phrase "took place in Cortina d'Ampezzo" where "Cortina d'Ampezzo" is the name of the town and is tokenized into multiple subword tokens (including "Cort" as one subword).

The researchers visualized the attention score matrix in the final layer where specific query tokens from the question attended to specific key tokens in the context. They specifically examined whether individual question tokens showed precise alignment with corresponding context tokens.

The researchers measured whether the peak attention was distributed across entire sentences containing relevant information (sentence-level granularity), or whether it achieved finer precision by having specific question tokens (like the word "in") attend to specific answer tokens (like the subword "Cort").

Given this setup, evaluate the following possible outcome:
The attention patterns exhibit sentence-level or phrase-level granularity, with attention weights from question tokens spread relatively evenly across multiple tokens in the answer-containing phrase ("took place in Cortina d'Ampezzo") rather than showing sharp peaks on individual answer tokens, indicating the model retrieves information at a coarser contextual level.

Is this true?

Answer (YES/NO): NO